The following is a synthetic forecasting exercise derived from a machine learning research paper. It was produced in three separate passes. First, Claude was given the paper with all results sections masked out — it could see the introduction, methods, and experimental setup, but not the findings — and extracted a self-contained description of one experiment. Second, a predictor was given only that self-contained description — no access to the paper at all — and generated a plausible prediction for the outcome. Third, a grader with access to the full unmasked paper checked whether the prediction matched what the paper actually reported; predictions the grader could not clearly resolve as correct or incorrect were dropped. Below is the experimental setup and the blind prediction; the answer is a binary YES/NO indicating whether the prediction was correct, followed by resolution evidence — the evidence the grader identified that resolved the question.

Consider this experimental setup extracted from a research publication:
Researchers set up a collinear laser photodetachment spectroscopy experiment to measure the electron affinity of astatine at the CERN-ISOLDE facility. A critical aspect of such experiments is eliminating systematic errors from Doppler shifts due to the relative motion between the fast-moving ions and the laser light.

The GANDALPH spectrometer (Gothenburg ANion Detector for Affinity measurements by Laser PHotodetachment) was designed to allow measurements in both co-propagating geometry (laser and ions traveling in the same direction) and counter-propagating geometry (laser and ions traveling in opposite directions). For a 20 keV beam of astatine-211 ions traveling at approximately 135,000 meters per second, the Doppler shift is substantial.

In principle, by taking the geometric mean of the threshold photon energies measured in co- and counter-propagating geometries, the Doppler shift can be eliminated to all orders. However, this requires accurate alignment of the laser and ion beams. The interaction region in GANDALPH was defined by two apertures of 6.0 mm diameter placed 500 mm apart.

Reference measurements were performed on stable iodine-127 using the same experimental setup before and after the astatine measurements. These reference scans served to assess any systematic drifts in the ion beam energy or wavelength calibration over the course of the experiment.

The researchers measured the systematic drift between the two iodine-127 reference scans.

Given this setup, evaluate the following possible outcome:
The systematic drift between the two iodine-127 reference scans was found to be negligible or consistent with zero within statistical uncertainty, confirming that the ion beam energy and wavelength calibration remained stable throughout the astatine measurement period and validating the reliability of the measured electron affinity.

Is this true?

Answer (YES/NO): YES